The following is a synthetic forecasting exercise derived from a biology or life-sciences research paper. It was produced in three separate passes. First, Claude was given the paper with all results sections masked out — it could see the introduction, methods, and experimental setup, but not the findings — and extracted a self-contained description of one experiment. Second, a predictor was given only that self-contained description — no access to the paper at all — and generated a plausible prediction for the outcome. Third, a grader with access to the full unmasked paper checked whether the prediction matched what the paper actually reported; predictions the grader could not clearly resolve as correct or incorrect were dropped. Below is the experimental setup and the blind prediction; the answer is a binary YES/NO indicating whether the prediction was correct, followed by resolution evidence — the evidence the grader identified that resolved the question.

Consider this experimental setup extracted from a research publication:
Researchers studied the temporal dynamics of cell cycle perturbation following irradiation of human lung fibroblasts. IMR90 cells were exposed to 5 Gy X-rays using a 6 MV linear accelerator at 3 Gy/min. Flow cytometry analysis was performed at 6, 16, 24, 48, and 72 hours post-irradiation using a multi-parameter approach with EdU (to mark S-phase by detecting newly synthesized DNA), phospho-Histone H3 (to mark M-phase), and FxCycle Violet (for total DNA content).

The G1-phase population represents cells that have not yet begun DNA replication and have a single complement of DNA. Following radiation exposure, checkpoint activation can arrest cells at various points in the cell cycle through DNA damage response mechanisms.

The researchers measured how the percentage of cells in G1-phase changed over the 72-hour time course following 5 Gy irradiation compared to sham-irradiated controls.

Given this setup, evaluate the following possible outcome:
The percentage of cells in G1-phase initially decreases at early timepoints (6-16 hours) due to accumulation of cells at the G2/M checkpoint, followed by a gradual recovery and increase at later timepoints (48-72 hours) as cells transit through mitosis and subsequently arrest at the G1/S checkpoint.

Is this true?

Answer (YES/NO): YES